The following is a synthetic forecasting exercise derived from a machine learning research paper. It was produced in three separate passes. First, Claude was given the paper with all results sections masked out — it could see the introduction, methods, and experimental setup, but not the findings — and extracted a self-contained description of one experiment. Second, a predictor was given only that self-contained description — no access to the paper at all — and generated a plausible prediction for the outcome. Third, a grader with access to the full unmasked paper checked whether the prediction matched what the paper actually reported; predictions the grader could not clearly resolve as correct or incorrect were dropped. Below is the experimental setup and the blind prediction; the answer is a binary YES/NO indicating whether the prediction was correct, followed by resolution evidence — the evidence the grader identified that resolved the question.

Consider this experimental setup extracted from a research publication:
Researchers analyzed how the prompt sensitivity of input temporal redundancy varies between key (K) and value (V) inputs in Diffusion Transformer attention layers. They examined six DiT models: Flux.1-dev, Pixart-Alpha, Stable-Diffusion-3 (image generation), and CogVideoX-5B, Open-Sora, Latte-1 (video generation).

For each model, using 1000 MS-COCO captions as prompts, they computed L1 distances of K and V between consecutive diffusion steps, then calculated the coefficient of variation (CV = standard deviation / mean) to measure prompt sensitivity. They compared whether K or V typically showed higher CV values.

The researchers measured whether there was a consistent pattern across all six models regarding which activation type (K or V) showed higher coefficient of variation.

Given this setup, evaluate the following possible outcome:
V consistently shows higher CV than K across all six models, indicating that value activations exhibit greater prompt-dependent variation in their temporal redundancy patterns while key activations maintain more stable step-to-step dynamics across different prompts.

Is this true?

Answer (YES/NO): NO